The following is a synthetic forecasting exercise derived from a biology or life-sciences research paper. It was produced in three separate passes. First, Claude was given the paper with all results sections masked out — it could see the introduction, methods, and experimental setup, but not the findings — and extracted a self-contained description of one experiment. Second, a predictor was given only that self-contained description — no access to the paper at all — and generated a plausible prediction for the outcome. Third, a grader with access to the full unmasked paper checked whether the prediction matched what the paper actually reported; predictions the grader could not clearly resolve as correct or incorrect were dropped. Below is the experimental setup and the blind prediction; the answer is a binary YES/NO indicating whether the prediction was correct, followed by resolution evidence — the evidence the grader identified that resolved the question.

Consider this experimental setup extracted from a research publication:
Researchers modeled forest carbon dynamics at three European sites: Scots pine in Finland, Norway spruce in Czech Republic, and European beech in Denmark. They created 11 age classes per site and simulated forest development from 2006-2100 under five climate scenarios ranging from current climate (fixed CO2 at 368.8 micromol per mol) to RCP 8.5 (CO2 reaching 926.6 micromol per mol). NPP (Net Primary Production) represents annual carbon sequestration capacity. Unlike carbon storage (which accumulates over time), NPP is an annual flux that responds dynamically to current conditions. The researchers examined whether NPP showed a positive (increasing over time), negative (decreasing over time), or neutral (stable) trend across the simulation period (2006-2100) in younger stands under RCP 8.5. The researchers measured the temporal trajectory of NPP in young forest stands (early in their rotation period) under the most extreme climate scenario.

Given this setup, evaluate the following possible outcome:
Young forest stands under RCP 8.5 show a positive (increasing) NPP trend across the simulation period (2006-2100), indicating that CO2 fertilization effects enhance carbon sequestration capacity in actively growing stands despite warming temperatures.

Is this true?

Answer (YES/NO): NO